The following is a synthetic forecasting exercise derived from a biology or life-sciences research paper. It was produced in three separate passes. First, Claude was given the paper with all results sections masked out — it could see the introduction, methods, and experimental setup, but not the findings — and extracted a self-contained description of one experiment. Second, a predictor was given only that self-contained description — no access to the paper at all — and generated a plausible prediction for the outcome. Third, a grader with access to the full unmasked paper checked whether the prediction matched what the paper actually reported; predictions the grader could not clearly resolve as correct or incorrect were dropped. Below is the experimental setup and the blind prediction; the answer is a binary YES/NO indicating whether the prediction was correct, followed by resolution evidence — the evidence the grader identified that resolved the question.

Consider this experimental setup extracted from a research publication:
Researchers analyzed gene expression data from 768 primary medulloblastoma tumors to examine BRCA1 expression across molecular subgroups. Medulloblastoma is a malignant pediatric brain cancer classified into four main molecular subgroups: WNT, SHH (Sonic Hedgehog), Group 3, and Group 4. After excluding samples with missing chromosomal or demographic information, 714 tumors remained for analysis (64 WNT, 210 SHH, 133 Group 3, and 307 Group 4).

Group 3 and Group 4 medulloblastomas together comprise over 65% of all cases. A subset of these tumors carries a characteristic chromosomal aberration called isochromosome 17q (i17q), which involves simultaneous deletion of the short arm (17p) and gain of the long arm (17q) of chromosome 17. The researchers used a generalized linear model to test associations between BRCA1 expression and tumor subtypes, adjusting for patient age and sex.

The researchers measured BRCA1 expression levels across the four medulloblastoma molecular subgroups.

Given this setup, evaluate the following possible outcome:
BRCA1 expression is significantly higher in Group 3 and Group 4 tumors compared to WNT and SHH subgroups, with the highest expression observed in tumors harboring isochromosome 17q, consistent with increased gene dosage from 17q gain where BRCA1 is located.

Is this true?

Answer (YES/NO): NO